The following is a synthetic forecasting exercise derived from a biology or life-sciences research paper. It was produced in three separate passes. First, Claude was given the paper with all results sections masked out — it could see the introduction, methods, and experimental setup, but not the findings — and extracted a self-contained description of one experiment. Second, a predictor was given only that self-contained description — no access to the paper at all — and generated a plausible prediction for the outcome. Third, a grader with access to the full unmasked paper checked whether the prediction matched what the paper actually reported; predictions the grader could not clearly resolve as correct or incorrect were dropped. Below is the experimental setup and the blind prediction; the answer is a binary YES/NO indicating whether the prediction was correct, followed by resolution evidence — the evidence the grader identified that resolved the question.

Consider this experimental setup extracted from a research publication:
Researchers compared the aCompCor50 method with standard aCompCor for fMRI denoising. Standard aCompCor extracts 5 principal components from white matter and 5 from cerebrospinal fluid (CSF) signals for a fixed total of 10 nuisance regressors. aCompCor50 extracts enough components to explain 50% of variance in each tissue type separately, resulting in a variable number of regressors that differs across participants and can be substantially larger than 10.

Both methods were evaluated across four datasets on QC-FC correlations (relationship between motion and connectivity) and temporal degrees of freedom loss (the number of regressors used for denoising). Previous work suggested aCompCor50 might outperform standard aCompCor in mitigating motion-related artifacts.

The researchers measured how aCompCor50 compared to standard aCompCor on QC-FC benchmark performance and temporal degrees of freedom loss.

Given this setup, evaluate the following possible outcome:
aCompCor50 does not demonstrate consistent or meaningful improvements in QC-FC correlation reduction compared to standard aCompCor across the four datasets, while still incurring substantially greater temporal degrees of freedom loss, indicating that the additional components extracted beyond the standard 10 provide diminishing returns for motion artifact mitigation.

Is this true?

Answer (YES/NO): YES